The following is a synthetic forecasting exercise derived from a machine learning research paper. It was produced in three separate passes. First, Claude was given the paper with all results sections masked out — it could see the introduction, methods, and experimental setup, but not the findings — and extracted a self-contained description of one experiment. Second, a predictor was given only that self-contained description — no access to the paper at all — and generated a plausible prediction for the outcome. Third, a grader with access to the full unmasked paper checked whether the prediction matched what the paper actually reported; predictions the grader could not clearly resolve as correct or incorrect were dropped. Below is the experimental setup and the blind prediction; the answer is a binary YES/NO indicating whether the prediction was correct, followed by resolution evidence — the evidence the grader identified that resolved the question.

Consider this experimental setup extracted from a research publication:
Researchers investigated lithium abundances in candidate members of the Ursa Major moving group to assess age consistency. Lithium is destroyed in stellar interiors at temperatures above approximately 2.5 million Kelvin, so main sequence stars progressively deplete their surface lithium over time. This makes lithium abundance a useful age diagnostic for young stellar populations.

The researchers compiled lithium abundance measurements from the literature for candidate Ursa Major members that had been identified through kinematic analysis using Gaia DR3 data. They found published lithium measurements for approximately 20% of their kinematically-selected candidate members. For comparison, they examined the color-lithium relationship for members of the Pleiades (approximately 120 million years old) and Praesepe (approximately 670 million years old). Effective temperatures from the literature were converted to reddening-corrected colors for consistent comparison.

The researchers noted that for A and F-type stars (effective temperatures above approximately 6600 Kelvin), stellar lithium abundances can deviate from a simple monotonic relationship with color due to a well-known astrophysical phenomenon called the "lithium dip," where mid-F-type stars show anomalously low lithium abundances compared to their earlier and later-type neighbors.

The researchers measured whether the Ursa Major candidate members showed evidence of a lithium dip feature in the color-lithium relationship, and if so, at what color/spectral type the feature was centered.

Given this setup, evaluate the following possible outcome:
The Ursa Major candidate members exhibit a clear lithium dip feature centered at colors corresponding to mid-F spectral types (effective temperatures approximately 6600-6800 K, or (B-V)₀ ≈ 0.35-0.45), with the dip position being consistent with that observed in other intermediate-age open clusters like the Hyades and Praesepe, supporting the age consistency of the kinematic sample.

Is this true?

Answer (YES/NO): NO